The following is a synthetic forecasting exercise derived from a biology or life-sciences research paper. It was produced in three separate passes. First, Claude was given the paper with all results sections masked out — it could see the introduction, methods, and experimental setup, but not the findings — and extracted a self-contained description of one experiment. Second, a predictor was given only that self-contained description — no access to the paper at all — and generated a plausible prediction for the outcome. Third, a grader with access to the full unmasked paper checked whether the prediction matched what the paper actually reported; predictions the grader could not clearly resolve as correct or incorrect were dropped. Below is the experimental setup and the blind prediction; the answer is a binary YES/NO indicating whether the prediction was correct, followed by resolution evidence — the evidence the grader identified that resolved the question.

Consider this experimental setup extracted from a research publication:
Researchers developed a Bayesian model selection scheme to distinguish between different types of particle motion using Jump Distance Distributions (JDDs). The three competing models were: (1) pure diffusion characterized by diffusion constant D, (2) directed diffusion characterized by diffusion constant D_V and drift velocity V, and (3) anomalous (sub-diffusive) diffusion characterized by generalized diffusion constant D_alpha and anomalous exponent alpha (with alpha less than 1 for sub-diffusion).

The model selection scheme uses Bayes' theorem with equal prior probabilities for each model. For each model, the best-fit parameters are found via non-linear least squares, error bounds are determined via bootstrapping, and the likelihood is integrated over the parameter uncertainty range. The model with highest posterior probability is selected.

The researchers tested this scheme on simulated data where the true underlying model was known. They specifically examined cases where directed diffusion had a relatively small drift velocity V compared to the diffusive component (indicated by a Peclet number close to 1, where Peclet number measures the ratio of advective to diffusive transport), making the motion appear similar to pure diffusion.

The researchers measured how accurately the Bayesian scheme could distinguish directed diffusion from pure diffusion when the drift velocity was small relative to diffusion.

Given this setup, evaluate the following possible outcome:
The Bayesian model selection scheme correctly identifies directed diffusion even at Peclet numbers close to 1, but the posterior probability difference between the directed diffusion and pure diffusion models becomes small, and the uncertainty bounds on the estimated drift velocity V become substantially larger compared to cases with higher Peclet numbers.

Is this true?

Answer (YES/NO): NO